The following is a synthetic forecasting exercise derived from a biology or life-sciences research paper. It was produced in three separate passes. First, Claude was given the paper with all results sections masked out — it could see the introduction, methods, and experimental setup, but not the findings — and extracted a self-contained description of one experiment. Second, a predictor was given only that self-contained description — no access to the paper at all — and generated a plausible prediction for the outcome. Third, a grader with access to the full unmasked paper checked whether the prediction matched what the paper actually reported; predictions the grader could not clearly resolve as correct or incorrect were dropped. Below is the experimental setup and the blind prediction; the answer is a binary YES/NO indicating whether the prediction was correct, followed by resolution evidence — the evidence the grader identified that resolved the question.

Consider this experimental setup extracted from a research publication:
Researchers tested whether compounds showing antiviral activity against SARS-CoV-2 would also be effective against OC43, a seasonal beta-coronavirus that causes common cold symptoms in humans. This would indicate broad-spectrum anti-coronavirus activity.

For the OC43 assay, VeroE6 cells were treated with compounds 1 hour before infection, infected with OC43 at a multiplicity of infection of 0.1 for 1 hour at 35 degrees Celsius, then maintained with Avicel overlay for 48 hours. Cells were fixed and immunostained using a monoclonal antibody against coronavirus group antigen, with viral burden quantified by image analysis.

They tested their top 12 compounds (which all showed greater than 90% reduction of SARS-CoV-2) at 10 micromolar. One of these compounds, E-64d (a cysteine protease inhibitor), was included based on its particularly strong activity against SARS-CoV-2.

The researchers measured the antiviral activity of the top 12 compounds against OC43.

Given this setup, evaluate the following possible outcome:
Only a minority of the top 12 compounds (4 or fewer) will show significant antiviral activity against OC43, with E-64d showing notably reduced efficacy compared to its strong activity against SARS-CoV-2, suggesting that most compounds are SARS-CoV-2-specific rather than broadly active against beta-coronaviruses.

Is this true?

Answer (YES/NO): NO